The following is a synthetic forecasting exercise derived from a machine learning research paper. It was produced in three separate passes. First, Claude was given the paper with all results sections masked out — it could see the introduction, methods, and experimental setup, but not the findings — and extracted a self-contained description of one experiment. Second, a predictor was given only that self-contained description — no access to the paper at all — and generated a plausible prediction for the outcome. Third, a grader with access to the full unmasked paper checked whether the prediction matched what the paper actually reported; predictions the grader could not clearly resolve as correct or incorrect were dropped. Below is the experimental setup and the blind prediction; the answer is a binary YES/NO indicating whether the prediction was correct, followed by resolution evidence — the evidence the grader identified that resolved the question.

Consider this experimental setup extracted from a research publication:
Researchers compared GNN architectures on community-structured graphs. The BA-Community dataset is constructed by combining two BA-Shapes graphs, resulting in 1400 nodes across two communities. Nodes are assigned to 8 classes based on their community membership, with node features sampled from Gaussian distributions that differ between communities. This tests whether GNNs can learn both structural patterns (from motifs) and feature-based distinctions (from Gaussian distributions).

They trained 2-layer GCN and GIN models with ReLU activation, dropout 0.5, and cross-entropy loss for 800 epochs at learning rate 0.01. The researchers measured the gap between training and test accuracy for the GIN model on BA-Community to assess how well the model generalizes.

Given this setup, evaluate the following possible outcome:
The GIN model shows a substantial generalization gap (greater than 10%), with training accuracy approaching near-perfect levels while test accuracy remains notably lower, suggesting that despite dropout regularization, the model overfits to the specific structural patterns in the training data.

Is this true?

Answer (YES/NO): NO